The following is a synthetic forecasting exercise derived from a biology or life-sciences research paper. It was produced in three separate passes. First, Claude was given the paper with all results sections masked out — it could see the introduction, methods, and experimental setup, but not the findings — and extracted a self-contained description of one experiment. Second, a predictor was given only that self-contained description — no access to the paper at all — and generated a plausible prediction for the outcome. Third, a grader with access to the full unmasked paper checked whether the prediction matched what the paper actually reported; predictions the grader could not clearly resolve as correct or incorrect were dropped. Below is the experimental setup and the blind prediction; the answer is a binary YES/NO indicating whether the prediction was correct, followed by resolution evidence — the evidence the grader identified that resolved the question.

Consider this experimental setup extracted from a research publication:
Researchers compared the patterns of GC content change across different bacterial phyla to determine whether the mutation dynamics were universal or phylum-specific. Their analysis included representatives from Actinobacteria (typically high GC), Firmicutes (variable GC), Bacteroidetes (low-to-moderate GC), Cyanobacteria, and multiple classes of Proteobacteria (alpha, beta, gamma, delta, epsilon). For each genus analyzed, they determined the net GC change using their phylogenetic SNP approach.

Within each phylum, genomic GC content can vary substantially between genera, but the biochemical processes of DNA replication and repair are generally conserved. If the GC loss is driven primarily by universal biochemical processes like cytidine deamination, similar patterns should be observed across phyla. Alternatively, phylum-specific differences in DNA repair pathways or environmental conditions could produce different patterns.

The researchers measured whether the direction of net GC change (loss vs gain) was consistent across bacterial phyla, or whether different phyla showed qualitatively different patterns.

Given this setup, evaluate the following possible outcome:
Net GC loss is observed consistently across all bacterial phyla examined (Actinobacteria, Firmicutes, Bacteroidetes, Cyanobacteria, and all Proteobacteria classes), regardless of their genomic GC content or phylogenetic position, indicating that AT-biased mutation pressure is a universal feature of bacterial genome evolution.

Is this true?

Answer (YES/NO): NO